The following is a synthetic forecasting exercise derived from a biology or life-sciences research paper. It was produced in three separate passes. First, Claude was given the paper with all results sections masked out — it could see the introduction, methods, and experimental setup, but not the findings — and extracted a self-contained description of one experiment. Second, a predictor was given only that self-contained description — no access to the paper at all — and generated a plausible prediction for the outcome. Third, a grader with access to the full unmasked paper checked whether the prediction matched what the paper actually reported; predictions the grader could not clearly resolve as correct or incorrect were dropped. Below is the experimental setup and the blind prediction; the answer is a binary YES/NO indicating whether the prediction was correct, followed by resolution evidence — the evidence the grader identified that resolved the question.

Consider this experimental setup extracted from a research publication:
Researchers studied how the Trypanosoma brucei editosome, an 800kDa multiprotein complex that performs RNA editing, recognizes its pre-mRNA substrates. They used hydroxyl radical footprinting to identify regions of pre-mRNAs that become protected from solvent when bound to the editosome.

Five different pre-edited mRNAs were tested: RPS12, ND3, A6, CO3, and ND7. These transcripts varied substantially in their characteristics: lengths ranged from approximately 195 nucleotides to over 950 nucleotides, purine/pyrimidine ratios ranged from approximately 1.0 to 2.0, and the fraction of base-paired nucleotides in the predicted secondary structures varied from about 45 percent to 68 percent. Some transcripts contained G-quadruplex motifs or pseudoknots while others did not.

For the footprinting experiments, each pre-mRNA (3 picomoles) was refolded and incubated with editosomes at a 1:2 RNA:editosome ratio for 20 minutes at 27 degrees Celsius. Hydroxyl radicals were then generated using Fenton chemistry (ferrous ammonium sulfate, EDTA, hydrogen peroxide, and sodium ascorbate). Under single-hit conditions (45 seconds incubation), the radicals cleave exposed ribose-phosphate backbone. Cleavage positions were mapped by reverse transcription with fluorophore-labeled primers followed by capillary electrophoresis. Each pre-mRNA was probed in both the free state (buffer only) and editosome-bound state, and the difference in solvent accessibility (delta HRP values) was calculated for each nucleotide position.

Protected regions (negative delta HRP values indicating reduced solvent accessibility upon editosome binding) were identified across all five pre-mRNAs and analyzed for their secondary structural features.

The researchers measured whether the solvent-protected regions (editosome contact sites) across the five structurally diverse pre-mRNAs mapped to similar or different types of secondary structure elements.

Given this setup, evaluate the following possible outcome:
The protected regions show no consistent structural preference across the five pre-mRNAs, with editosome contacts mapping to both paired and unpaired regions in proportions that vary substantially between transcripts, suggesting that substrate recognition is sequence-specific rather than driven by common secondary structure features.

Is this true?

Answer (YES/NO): NO